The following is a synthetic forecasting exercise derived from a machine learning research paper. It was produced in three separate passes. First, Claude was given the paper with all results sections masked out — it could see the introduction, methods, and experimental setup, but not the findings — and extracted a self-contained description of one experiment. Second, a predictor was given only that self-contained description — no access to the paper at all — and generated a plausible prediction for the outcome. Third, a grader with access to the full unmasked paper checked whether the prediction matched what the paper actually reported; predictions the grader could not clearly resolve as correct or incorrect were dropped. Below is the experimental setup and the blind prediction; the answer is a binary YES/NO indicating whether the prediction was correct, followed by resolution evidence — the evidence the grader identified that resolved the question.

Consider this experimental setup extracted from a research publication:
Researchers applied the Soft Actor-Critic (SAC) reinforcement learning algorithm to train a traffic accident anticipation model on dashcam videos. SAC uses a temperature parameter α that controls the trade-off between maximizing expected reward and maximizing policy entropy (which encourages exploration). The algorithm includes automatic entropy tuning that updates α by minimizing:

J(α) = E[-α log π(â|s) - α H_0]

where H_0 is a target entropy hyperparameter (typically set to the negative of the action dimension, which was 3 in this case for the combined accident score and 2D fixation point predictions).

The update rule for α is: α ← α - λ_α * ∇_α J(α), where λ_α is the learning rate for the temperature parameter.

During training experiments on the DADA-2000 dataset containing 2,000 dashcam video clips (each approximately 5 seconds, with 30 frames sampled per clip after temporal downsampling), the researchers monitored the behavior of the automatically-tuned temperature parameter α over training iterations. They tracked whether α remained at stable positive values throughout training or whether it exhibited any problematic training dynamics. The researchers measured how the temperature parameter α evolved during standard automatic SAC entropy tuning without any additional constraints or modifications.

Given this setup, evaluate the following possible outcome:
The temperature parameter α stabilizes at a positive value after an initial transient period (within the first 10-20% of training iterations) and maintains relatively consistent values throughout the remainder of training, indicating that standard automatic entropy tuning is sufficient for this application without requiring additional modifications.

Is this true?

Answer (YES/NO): NO